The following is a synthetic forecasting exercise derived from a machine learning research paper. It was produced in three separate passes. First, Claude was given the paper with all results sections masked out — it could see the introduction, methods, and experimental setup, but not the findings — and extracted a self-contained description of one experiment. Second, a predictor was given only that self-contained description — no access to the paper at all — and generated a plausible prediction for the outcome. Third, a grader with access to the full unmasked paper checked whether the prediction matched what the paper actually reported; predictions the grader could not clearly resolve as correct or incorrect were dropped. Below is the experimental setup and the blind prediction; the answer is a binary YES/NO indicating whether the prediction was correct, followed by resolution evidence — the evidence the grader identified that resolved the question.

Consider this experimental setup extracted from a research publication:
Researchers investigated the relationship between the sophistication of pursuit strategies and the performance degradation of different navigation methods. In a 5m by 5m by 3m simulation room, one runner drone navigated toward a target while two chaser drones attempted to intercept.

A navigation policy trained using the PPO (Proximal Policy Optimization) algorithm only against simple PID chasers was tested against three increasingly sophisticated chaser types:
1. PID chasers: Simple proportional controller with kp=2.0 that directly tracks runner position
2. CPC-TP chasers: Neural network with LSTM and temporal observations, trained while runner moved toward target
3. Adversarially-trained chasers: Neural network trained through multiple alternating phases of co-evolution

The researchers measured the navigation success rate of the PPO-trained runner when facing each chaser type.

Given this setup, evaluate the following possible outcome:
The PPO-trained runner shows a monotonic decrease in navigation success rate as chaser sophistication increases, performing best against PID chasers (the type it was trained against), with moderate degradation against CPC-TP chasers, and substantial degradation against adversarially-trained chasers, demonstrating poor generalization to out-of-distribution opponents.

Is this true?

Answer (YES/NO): YES